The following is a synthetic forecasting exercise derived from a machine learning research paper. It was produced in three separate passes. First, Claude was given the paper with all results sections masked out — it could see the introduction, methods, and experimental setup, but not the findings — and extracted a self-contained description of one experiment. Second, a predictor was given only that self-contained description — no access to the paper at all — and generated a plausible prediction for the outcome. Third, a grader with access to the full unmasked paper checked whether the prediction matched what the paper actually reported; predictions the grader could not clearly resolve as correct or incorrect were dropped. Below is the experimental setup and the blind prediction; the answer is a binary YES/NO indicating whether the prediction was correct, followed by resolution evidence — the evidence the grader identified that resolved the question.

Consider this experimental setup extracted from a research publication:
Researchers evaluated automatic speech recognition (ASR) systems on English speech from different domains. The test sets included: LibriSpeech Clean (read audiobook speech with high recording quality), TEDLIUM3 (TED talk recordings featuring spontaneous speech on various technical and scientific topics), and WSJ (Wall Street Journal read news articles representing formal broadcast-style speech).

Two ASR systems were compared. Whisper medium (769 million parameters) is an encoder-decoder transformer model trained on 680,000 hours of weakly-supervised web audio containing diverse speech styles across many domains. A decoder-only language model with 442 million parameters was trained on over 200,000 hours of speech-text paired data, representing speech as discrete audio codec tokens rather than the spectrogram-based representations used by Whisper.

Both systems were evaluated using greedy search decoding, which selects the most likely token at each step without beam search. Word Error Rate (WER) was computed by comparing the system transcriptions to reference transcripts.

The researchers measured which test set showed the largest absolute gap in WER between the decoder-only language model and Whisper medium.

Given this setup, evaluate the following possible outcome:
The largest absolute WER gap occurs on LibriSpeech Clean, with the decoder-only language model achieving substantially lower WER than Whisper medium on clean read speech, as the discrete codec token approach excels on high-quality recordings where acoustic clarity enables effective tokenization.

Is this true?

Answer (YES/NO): NO